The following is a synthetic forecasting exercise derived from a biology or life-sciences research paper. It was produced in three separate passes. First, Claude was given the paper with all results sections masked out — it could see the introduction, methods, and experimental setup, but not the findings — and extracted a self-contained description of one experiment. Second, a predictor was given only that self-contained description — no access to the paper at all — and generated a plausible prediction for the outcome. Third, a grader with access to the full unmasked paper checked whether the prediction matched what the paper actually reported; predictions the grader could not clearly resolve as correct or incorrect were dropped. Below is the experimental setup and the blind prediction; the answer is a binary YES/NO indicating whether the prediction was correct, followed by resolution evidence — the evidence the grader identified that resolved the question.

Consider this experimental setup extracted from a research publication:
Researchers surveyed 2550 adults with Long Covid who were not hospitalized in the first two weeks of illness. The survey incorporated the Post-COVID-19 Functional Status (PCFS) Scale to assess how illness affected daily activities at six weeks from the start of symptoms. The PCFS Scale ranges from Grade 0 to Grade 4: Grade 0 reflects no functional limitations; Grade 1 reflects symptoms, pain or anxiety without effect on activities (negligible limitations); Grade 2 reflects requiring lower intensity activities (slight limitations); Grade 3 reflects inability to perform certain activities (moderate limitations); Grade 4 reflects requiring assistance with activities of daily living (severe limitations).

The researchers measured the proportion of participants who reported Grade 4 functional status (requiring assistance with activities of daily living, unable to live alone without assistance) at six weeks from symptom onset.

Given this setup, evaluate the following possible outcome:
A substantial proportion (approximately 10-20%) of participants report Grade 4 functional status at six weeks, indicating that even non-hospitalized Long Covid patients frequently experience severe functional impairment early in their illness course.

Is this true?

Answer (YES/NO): NO